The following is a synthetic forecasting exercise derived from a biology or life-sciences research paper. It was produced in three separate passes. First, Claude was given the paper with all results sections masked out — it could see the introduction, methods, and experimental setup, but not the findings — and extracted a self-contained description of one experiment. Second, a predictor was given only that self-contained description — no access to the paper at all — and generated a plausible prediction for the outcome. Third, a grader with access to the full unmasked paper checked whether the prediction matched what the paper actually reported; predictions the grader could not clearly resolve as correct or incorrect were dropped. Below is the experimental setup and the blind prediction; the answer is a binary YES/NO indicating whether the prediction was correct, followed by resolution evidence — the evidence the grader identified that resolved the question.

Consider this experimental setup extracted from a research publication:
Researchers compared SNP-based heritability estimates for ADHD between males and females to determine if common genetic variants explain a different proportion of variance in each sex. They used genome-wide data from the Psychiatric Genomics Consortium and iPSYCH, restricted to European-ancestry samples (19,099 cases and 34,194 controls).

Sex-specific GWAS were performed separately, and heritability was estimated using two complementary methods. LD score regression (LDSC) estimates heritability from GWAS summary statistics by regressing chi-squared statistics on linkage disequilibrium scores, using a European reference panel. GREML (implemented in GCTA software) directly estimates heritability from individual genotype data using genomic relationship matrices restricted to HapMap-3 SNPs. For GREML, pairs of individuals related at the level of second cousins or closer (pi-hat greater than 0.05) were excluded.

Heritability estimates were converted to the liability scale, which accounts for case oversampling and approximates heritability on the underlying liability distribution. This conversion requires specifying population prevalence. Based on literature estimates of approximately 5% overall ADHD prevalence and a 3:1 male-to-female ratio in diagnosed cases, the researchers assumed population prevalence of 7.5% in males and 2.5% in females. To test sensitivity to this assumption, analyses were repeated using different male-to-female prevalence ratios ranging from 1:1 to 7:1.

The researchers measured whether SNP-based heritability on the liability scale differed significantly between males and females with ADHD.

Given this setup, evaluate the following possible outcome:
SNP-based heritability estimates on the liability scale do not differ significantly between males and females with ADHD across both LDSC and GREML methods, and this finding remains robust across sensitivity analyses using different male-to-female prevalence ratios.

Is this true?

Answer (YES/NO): NO